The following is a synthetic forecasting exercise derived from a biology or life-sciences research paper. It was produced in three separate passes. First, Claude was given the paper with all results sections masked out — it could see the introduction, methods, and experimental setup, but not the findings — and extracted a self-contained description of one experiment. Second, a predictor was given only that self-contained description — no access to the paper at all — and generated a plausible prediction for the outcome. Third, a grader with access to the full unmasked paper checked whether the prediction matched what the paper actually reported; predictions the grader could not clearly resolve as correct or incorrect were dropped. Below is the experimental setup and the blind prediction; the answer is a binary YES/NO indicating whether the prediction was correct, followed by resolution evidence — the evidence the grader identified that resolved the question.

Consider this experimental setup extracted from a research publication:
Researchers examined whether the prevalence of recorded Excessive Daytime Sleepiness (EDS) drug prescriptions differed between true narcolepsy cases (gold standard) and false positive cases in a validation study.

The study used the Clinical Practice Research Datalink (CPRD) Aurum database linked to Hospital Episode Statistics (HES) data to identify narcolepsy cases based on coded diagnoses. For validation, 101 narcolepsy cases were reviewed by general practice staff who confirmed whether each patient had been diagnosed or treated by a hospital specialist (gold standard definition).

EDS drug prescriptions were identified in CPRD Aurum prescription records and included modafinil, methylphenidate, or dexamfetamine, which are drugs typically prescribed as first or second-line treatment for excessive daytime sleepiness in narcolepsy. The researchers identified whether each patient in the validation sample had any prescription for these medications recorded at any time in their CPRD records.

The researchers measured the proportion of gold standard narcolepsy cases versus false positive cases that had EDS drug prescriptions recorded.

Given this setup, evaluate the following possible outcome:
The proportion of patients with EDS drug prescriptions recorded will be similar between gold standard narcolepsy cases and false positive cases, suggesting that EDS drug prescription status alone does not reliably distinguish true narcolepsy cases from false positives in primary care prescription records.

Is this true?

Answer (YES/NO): NO